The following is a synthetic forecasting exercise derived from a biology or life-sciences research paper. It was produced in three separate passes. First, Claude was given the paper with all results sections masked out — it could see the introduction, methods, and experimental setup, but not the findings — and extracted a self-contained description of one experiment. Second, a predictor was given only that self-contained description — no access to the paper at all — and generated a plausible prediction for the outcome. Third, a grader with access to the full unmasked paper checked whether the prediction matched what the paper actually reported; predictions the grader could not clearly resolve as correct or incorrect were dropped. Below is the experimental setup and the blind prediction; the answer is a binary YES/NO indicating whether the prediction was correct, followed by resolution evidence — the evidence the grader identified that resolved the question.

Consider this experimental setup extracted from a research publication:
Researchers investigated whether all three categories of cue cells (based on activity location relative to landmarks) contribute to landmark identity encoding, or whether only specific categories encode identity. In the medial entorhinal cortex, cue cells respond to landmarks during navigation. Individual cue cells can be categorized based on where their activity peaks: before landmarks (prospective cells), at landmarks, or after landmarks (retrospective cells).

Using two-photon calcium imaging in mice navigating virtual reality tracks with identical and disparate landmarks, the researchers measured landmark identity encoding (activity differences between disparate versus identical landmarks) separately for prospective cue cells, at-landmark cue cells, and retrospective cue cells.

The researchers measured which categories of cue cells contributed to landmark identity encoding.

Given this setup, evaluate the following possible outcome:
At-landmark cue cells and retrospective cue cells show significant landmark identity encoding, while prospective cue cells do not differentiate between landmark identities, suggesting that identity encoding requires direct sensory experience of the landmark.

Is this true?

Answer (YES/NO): NO